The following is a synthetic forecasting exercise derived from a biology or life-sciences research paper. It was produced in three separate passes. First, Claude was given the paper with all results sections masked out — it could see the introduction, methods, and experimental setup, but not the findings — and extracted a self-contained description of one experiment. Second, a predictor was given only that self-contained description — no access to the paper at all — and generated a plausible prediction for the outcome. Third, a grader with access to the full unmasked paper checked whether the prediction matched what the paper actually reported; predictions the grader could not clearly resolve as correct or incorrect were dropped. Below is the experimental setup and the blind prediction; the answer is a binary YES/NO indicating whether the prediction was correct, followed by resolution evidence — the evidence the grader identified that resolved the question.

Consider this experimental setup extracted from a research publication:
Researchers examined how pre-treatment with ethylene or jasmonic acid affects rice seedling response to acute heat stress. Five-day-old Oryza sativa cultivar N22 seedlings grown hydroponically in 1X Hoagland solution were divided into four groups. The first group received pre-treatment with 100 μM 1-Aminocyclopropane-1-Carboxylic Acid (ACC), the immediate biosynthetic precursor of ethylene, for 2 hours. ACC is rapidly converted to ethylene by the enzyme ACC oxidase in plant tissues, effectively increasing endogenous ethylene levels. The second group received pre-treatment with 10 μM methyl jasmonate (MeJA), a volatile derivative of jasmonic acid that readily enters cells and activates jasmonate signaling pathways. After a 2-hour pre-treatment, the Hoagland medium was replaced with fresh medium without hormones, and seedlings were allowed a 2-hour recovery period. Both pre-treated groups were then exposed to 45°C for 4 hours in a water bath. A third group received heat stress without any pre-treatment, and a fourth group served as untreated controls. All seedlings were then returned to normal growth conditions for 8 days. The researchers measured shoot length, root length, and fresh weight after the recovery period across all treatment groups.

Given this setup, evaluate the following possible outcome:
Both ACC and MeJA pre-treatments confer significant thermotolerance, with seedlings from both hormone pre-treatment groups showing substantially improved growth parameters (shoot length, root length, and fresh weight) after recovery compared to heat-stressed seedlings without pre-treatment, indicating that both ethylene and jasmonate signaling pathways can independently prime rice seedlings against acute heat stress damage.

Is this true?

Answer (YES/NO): YES